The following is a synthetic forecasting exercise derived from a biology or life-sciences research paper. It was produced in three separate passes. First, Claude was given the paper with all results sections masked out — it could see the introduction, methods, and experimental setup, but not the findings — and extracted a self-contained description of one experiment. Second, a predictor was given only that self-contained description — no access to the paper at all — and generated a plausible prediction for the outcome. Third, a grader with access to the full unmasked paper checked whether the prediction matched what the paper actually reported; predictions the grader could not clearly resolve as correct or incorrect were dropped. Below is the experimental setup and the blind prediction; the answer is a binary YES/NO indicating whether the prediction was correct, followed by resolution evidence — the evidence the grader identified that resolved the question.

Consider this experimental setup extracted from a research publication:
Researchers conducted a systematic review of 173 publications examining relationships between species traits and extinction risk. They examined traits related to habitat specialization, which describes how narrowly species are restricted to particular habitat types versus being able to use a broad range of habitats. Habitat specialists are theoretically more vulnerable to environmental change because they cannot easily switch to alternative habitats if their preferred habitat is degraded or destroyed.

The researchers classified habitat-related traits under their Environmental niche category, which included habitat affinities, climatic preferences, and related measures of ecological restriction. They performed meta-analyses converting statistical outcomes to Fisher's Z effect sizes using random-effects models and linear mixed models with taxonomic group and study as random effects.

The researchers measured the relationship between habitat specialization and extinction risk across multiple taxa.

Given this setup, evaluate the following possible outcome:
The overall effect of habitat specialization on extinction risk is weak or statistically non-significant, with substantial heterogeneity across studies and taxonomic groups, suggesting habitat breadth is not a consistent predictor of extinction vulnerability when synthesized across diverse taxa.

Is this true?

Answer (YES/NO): NO